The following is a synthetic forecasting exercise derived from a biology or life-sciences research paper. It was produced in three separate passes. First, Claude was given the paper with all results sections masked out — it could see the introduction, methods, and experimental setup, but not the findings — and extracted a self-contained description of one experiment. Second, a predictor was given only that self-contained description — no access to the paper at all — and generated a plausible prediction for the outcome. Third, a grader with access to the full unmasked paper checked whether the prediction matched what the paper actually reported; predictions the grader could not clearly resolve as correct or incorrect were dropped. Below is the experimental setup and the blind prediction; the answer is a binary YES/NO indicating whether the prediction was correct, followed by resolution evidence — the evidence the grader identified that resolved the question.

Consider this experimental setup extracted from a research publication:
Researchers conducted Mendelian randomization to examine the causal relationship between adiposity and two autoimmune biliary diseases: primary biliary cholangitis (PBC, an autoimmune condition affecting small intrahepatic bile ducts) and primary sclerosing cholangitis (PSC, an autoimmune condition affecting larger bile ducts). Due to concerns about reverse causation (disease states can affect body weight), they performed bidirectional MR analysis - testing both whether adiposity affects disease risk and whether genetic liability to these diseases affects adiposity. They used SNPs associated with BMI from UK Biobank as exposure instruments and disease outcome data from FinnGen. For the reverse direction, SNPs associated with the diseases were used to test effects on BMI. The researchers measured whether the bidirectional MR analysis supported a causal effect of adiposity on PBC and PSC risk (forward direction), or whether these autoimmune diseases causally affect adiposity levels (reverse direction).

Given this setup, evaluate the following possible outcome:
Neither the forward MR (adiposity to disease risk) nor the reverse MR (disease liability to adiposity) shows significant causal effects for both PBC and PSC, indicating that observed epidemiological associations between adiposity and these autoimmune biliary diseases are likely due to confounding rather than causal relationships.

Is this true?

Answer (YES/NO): NO